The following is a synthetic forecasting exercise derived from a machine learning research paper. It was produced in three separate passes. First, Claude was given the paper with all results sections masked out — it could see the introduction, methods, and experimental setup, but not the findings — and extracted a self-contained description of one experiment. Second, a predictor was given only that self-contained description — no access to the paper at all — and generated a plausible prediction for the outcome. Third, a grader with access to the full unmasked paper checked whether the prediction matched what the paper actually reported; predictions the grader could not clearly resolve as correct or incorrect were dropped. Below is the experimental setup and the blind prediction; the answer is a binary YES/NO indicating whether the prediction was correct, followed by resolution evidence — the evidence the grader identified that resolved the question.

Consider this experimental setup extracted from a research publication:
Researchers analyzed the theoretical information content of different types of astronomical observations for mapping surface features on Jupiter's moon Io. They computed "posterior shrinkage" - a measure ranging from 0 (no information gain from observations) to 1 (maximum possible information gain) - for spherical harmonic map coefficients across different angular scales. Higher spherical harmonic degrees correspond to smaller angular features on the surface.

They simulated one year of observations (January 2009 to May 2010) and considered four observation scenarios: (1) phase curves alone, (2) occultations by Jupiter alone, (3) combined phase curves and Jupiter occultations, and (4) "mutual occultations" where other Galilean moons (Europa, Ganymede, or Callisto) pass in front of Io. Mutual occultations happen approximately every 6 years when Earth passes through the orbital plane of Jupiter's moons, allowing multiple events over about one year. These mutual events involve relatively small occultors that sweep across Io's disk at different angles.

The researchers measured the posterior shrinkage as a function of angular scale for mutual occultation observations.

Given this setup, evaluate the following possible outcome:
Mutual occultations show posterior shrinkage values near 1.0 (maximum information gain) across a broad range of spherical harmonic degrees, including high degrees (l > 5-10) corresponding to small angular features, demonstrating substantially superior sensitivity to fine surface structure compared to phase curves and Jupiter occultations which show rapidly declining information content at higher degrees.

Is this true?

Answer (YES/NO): YES